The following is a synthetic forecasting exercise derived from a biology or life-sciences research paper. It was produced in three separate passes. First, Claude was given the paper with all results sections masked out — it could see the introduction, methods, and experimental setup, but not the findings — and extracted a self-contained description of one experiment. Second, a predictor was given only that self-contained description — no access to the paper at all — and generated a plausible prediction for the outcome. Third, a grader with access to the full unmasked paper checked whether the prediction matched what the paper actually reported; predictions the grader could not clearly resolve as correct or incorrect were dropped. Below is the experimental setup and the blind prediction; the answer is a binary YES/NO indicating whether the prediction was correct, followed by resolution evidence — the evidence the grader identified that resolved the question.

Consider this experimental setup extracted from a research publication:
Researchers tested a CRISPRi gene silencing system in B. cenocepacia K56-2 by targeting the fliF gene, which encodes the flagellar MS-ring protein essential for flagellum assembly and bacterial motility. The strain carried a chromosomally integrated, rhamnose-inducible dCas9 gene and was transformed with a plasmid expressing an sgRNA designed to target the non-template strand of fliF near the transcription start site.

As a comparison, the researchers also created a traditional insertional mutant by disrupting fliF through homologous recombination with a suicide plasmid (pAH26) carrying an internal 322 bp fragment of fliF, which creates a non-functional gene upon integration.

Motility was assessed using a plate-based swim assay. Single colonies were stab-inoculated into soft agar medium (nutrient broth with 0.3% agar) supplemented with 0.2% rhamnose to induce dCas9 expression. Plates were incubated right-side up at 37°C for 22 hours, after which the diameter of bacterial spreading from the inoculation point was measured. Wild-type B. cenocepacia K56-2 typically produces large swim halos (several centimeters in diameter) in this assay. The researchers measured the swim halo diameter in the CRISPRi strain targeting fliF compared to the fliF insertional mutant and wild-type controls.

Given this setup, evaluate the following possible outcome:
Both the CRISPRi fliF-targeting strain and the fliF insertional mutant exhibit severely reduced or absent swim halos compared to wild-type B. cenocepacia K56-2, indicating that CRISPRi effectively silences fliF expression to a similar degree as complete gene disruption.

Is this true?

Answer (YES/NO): NO